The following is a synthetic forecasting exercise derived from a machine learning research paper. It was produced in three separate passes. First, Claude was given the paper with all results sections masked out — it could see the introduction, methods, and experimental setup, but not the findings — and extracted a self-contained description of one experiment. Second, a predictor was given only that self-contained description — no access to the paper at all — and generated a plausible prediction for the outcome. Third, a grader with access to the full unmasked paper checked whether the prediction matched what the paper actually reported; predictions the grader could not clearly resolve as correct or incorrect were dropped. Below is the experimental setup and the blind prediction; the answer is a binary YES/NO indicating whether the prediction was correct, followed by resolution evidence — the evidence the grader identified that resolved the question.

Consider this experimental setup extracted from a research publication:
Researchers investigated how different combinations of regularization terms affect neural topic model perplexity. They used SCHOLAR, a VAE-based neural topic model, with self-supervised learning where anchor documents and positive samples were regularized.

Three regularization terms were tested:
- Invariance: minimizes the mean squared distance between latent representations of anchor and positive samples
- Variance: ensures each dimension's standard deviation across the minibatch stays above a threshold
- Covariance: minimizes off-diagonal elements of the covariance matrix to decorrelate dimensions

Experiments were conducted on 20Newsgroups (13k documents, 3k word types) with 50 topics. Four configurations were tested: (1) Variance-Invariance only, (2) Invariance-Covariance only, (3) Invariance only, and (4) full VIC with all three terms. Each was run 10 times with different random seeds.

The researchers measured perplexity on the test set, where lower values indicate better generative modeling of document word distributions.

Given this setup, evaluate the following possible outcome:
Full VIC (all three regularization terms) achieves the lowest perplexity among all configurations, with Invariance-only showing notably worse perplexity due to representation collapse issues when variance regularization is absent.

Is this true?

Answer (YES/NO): NO